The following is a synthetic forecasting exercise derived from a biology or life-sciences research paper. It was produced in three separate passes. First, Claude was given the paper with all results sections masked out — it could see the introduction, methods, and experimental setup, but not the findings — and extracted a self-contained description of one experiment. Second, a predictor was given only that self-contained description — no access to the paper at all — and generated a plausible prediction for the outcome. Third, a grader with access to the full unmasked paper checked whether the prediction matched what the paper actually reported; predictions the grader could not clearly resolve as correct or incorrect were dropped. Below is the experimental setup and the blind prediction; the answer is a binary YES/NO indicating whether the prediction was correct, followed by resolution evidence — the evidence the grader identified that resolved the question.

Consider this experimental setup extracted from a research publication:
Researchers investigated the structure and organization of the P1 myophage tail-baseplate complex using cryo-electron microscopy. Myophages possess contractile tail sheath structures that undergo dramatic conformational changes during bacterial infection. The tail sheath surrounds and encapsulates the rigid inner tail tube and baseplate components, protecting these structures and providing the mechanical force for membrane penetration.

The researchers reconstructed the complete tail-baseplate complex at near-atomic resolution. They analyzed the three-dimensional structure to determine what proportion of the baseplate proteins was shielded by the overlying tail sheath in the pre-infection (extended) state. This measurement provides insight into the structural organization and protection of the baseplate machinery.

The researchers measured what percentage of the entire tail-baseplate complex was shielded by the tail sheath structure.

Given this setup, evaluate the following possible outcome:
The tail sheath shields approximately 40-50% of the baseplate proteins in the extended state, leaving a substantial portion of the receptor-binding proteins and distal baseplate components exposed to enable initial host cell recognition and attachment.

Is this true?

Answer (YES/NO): NO